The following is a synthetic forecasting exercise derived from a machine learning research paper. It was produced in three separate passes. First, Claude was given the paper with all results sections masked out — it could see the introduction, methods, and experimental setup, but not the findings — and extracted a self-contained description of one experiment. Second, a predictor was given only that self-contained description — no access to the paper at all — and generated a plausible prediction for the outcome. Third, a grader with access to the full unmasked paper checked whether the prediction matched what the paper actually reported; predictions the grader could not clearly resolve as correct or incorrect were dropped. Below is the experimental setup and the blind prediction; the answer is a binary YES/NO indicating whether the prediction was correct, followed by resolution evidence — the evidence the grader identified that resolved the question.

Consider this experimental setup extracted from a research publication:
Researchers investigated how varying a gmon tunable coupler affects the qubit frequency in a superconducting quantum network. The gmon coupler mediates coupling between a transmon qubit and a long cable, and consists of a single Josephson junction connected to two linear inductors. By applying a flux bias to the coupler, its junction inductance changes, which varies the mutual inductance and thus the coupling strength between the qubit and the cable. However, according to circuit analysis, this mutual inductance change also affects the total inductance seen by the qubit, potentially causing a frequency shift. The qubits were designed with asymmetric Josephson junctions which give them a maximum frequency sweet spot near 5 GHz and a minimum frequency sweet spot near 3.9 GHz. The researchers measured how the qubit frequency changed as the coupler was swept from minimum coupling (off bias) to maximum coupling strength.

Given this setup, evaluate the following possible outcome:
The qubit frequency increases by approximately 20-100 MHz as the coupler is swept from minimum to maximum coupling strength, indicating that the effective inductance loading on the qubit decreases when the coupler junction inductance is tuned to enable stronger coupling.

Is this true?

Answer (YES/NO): NO